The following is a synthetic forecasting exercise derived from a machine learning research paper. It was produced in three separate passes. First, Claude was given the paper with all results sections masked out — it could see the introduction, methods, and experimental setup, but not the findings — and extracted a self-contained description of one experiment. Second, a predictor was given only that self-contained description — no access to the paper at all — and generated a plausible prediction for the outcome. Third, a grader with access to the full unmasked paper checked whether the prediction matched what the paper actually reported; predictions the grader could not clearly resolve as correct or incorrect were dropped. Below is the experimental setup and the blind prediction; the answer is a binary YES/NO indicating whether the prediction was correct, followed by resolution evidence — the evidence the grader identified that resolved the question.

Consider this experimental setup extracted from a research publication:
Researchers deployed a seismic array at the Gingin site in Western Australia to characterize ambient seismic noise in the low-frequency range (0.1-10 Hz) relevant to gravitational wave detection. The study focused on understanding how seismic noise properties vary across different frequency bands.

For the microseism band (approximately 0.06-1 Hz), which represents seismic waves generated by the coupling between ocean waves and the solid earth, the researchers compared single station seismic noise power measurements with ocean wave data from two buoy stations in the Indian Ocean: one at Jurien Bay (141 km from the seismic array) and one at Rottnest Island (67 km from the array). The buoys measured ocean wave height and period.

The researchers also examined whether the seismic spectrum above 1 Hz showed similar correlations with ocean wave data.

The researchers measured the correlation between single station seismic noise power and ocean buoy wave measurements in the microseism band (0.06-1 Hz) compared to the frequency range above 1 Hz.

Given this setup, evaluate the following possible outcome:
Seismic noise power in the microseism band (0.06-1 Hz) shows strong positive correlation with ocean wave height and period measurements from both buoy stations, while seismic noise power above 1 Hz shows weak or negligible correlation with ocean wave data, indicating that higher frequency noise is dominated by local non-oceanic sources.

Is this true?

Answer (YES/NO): YES